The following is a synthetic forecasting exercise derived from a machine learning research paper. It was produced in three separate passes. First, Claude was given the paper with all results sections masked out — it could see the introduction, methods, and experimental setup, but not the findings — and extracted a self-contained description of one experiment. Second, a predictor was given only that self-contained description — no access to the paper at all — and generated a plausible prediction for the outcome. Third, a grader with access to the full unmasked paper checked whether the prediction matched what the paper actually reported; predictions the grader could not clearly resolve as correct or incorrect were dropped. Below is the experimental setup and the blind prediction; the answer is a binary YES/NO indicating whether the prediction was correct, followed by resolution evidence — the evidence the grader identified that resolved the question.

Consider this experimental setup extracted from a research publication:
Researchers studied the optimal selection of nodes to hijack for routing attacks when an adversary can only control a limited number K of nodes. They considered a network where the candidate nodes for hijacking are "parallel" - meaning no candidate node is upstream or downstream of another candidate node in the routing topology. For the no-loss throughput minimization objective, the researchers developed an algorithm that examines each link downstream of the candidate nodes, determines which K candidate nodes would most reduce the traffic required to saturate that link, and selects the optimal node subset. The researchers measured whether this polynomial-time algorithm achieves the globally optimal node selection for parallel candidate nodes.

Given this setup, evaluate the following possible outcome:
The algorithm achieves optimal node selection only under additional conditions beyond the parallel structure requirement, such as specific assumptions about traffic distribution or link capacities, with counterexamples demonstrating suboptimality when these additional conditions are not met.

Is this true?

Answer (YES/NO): NO